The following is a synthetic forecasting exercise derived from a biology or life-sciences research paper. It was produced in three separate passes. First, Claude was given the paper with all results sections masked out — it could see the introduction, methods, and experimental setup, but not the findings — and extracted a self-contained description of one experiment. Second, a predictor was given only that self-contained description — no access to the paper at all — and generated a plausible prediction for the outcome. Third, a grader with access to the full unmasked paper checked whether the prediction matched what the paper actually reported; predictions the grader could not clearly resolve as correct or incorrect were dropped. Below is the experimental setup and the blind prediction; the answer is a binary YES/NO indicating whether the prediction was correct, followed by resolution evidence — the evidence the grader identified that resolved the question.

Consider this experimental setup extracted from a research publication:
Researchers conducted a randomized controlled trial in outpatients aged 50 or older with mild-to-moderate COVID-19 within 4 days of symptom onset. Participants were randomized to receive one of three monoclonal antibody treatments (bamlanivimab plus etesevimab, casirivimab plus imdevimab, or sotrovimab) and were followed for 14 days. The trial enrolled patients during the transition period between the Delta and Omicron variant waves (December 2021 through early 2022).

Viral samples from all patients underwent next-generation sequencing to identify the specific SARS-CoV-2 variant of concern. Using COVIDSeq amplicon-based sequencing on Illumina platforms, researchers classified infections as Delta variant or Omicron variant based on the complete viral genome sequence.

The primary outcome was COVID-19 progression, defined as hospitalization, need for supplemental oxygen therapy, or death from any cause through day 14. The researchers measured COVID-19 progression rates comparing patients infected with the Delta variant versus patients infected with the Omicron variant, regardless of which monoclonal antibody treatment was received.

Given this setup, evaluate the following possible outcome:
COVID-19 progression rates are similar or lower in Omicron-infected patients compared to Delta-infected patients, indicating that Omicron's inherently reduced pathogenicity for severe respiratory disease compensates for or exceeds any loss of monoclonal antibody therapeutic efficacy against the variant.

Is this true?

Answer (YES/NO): NO